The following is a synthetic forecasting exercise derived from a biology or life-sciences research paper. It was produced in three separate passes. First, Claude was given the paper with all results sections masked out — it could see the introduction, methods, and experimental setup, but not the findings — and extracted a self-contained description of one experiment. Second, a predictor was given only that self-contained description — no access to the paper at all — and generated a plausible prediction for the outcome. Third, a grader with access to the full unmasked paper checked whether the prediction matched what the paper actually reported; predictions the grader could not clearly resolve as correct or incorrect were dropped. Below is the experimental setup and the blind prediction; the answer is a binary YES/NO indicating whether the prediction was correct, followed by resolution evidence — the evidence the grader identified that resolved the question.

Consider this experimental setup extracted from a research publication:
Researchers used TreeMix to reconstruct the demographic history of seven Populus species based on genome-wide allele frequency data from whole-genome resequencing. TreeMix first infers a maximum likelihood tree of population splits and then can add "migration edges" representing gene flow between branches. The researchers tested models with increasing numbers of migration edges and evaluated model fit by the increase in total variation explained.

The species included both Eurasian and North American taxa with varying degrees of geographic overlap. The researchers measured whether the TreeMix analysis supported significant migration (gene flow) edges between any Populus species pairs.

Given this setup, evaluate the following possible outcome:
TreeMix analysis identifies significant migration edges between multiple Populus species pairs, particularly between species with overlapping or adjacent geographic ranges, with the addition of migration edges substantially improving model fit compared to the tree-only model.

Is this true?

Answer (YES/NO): YES